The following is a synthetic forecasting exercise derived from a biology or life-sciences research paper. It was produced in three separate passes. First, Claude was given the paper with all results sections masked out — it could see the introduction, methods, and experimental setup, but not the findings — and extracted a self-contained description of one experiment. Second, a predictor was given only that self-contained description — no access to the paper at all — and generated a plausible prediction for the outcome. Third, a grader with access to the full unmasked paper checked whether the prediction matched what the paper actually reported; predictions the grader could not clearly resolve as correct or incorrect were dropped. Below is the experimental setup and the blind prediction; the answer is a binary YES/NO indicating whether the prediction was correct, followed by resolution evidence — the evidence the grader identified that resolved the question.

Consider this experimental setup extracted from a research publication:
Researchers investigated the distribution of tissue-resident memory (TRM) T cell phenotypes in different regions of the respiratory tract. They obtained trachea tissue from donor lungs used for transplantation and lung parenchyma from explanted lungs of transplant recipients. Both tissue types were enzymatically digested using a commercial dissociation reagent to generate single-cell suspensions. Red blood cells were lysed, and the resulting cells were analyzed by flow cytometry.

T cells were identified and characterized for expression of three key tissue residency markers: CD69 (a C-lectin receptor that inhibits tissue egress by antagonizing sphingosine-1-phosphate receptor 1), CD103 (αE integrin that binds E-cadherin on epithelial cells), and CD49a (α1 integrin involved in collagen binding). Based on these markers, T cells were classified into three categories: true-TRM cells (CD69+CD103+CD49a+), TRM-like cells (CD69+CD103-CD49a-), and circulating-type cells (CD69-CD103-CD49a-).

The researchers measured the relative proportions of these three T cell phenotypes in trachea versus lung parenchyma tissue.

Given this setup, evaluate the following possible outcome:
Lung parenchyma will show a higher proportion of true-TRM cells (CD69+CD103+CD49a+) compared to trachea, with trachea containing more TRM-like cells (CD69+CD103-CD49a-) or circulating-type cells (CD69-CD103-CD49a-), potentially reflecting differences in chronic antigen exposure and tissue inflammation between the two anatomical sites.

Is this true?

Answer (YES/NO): NO